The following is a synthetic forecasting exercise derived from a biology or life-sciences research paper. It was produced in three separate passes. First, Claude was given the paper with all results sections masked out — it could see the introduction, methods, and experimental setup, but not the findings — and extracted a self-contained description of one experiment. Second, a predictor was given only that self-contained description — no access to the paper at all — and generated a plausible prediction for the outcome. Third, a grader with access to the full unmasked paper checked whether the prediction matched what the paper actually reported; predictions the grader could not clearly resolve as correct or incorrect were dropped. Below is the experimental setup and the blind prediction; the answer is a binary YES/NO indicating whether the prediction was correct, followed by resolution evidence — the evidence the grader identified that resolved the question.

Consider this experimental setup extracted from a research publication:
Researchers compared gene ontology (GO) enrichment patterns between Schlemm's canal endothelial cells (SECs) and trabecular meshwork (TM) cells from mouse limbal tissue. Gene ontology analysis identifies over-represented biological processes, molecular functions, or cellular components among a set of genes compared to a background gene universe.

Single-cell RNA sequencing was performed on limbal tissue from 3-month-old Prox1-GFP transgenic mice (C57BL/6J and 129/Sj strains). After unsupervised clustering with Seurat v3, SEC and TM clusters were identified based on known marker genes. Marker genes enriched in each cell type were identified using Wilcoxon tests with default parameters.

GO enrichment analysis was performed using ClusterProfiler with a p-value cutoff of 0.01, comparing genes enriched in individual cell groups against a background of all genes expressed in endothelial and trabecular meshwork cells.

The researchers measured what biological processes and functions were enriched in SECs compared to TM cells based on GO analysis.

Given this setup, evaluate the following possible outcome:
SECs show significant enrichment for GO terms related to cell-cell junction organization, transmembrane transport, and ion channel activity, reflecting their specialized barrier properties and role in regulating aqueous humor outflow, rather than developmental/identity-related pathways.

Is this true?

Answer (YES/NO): NO